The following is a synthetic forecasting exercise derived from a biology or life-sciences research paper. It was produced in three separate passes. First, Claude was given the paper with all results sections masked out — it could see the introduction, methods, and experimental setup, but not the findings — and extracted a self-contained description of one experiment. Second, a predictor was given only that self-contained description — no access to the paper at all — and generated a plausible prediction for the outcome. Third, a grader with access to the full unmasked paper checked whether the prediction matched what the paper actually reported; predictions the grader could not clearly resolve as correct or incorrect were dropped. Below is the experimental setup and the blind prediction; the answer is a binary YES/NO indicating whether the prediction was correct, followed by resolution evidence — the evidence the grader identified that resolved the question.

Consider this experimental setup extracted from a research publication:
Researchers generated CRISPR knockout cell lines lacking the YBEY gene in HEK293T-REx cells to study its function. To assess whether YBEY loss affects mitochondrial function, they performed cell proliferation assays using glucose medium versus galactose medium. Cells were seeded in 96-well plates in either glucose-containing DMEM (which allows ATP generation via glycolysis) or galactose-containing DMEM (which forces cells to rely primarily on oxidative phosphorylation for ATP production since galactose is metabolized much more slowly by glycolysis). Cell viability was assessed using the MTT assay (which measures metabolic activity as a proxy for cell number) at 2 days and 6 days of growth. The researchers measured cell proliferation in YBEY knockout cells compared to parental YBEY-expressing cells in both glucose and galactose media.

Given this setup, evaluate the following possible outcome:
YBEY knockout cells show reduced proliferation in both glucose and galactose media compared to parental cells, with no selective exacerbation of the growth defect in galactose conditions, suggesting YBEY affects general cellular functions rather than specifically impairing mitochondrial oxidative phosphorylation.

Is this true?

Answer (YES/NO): NO